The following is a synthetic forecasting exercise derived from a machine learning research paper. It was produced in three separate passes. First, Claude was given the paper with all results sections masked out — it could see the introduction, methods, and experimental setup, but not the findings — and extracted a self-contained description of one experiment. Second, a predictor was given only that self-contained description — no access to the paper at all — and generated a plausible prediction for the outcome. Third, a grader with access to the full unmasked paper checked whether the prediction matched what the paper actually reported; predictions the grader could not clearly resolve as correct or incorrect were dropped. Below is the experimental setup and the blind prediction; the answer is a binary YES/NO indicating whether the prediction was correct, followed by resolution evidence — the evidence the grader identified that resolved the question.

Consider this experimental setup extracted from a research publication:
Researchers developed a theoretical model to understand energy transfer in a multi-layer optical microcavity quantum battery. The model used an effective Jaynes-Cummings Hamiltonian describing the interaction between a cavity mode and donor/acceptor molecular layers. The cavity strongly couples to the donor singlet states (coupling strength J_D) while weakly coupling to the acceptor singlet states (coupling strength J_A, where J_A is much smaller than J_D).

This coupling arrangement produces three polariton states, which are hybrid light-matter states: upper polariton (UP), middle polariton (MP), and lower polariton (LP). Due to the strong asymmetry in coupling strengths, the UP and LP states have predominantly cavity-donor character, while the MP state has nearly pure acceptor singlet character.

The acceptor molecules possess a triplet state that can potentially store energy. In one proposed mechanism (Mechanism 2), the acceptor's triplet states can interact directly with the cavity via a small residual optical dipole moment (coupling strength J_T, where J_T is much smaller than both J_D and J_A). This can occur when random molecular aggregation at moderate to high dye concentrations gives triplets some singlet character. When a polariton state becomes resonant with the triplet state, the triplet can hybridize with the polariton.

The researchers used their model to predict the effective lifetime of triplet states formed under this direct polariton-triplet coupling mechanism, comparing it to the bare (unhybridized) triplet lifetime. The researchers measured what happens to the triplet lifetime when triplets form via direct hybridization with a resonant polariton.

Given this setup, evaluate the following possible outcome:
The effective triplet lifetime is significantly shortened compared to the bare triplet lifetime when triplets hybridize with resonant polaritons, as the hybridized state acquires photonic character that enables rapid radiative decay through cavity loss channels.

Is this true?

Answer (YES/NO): YES